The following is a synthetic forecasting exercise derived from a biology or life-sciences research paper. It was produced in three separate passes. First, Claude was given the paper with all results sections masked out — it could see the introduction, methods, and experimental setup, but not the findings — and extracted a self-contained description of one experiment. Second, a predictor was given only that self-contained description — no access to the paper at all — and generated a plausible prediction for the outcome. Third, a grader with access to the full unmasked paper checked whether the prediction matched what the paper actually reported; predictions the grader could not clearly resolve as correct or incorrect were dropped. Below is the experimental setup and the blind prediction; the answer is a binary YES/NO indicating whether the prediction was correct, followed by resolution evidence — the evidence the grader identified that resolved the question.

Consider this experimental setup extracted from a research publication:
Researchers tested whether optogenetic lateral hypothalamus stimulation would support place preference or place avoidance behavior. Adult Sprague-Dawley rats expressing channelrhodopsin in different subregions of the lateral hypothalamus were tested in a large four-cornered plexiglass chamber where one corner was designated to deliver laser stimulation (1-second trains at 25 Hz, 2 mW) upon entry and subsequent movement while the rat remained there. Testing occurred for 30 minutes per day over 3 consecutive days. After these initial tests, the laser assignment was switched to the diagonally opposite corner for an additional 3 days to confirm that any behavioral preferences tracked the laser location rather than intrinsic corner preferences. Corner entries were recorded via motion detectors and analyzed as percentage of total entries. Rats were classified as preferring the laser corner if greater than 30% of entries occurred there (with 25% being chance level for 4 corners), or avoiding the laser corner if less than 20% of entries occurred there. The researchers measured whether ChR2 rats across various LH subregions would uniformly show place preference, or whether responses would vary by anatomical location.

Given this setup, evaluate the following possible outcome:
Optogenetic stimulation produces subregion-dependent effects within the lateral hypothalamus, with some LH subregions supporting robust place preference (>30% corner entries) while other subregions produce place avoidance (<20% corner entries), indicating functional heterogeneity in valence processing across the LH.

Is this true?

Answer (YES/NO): YES